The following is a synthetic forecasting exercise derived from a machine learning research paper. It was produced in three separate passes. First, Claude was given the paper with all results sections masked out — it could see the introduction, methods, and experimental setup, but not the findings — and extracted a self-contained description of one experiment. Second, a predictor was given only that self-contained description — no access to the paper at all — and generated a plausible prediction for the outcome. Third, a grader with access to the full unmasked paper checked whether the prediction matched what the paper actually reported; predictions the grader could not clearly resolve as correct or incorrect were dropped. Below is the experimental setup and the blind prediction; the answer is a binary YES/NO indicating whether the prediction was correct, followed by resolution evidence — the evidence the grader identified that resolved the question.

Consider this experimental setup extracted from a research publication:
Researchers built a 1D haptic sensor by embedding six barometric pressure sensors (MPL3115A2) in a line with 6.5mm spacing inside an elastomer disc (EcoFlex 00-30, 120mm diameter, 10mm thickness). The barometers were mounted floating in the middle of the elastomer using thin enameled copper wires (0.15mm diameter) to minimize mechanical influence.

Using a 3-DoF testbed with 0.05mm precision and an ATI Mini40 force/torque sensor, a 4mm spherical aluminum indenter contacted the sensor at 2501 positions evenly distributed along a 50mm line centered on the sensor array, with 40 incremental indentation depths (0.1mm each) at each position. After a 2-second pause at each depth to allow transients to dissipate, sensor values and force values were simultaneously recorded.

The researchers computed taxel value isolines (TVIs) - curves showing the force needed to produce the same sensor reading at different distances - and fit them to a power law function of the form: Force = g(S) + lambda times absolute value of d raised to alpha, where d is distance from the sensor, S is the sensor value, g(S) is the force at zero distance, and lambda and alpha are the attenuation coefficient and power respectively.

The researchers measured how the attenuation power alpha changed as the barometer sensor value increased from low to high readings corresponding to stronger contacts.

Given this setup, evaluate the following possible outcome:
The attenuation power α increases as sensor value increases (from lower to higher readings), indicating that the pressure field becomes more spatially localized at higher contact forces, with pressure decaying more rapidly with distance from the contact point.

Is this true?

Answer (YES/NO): NO